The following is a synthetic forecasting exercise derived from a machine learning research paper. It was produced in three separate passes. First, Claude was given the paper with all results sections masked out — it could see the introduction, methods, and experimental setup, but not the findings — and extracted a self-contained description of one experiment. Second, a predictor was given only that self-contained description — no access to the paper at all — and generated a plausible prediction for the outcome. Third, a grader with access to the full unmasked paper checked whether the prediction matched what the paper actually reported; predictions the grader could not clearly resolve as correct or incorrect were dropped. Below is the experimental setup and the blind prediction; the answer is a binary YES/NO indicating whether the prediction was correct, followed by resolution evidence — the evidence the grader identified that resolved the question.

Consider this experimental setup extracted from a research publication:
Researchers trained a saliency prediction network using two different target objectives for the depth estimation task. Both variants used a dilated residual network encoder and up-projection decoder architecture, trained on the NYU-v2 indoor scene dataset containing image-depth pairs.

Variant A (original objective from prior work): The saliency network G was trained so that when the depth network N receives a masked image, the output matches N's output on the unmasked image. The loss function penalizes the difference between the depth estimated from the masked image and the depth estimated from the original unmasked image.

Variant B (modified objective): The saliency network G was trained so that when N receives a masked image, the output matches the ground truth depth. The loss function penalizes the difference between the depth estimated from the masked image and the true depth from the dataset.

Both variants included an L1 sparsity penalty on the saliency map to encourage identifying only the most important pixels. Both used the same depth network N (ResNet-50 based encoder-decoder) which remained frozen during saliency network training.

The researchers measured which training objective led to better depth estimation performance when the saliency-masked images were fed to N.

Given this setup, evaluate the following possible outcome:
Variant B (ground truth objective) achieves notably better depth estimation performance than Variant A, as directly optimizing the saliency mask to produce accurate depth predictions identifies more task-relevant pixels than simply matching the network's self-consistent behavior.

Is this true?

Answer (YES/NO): YES